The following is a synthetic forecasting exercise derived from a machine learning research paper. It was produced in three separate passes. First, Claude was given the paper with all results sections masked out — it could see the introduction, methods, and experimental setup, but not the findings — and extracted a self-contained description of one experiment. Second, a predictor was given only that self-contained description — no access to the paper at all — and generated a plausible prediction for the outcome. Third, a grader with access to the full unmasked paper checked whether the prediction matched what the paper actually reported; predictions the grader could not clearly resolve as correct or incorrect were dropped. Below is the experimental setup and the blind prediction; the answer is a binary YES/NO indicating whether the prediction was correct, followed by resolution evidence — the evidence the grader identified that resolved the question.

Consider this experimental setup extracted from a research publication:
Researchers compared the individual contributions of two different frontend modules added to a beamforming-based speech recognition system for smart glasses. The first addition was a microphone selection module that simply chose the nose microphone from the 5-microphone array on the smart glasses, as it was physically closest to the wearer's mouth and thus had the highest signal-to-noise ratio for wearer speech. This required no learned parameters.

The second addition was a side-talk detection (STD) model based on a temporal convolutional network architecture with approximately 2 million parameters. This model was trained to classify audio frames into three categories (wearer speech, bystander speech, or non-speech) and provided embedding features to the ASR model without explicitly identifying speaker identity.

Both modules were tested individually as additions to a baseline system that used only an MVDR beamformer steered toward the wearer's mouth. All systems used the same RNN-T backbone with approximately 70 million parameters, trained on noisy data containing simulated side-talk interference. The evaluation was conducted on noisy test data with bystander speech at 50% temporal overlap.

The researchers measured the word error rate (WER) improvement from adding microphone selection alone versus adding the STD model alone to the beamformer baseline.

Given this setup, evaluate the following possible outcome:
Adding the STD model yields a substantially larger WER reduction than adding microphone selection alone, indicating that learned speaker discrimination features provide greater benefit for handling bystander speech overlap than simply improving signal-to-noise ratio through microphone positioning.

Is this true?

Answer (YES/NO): NO